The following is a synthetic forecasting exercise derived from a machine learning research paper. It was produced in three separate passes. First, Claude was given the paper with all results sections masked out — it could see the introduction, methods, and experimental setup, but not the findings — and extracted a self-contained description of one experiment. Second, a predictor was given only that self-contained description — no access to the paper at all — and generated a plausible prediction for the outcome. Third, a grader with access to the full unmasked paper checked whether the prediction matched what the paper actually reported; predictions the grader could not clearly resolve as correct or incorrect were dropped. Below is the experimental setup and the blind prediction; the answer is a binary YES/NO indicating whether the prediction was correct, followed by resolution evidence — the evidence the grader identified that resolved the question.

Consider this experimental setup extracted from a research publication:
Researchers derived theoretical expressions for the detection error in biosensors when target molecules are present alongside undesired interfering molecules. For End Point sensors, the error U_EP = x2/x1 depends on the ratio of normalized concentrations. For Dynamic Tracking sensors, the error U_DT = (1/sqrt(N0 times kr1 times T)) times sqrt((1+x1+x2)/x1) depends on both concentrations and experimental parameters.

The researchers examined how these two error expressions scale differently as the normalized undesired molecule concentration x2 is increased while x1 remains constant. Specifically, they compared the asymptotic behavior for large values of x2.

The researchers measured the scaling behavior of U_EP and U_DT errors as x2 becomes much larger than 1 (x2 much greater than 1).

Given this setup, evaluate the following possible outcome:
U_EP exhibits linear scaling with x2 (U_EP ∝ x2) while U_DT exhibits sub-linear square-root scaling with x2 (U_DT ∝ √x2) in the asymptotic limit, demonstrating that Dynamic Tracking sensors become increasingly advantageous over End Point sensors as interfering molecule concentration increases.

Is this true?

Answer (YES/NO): YES